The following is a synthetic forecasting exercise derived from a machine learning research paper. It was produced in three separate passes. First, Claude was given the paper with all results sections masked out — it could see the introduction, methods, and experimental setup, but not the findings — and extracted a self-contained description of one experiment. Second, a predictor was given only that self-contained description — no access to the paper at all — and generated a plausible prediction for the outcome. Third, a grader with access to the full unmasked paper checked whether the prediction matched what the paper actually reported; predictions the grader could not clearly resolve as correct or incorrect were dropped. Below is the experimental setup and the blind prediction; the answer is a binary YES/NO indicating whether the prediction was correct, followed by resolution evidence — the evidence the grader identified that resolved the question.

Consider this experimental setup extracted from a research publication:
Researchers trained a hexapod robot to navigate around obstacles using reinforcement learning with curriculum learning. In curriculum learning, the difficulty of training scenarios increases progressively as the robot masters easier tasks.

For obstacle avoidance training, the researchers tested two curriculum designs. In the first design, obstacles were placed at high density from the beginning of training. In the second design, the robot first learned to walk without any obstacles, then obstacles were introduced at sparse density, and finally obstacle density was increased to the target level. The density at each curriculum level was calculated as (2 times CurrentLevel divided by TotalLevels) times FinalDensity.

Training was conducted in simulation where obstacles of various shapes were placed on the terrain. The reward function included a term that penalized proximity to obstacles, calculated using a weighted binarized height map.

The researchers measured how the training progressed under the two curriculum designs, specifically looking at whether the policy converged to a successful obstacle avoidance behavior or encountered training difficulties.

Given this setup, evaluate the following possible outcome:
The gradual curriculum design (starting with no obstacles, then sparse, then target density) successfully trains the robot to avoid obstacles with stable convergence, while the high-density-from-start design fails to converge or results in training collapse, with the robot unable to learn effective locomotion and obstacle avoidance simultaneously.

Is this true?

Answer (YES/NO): NO